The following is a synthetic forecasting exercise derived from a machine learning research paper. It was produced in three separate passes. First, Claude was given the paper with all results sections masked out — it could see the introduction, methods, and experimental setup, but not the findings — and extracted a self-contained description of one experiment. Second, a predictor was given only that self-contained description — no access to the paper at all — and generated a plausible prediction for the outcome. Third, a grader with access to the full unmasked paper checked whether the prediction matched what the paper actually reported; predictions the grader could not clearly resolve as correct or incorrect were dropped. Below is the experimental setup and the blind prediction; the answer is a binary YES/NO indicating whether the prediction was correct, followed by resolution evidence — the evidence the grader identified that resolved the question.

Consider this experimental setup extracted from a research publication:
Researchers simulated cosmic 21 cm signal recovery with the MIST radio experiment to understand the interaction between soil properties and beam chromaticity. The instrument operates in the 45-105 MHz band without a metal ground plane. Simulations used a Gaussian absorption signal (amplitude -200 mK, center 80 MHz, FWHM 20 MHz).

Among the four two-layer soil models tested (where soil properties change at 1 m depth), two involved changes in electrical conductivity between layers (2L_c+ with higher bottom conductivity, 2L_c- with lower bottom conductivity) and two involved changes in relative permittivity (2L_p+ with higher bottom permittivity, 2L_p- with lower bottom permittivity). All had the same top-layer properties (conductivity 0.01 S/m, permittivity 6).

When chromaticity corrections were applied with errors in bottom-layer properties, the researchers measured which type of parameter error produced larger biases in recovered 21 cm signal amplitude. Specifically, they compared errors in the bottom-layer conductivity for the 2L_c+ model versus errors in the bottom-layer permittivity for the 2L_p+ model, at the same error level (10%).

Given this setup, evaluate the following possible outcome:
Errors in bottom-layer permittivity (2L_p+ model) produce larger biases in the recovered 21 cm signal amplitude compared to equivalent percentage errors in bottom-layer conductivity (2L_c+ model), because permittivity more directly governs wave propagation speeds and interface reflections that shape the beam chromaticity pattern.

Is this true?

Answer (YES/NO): NO